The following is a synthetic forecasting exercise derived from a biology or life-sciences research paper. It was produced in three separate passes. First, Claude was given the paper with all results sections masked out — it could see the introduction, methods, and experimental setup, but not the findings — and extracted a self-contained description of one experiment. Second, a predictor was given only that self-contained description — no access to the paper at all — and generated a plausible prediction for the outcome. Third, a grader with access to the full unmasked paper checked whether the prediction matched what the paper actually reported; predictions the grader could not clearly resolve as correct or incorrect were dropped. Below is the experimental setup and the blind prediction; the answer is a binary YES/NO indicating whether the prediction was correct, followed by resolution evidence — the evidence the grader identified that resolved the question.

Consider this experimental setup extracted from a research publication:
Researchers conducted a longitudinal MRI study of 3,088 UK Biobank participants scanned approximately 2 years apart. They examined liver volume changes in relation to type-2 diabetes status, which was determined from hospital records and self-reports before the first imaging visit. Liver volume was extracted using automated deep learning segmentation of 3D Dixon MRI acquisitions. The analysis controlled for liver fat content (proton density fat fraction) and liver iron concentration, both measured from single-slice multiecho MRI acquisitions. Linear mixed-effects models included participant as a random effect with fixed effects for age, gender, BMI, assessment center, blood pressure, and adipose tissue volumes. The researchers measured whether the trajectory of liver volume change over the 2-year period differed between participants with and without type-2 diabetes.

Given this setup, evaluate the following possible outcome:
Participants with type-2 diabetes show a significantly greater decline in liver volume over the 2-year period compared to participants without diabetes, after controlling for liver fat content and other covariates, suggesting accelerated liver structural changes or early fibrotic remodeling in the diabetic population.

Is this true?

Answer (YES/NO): NO